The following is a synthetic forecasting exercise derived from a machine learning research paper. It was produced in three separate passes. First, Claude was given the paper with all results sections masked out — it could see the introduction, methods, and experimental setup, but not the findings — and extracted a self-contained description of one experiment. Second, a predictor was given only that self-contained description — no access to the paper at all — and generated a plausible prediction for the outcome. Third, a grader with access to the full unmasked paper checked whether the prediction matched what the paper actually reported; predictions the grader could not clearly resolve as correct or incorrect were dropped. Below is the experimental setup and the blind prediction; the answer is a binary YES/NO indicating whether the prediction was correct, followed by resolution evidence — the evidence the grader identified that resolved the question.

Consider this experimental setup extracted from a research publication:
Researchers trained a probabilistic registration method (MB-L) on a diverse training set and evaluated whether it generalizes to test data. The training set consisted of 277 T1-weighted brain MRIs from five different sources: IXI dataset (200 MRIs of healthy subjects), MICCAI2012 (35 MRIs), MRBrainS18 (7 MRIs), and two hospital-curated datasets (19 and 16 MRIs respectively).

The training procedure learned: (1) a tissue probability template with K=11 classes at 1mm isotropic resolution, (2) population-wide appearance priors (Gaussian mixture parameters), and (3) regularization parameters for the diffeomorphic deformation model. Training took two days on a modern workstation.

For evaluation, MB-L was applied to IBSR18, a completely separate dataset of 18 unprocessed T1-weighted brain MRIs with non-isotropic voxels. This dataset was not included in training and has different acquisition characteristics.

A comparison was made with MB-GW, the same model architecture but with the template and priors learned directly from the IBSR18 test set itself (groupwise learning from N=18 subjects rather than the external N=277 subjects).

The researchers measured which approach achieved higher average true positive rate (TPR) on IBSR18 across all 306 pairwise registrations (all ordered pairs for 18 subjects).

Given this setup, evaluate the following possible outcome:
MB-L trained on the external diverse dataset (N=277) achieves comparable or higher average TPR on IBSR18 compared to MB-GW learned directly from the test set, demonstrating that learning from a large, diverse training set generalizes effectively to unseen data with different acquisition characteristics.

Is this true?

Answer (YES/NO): NO